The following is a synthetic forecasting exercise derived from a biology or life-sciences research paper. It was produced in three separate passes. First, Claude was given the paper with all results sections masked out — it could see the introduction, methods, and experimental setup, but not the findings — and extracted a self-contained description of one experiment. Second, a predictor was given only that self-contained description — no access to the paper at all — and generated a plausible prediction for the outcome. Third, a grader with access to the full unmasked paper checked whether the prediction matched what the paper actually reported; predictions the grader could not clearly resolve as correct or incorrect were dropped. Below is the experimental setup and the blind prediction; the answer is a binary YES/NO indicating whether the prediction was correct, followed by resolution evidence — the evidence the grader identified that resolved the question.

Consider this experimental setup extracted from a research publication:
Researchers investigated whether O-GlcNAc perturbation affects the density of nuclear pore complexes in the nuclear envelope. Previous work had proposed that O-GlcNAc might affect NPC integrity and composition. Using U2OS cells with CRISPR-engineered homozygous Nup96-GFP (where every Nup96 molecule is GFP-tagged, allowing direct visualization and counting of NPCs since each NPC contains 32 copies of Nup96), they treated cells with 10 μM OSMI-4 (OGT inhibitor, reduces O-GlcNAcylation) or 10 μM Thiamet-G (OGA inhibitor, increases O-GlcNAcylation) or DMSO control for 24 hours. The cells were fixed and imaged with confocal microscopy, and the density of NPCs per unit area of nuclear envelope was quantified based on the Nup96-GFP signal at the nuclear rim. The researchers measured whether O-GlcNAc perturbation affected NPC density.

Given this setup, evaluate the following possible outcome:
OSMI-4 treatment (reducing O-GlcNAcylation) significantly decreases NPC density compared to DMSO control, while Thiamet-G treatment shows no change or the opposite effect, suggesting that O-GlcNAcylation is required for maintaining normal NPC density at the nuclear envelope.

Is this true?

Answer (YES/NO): NO